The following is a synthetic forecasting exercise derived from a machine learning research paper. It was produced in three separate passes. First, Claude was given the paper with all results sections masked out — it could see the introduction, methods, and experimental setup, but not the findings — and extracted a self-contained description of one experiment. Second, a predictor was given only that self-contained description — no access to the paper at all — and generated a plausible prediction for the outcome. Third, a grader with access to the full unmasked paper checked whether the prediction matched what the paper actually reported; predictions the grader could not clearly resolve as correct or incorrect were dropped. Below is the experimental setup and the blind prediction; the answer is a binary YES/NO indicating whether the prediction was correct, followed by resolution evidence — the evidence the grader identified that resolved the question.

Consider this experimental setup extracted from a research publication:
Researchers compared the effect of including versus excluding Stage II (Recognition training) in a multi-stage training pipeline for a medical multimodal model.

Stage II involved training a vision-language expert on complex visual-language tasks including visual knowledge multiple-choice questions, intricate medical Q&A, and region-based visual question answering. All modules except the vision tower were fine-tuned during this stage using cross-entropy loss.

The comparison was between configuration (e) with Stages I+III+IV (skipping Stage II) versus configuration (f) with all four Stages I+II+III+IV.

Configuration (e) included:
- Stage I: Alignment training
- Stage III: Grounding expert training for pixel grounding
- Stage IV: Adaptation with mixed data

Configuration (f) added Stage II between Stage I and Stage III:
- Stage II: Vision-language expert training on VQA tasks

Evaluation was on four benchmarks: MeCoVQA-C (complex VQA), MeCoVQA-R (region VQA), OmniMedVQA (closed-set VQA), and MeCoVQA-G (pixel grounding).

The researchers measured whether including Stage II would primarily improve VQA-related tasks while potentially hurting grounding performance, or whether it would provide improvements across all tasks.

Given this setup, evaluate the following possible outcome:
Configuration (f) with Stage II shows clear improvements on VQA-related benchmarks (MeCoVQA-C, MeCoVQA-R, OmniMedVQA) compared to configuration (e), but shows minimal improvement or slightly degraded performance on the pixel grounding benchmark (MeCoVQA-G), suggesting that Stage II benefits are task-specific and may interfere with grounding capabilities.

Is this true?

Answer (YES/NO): YES